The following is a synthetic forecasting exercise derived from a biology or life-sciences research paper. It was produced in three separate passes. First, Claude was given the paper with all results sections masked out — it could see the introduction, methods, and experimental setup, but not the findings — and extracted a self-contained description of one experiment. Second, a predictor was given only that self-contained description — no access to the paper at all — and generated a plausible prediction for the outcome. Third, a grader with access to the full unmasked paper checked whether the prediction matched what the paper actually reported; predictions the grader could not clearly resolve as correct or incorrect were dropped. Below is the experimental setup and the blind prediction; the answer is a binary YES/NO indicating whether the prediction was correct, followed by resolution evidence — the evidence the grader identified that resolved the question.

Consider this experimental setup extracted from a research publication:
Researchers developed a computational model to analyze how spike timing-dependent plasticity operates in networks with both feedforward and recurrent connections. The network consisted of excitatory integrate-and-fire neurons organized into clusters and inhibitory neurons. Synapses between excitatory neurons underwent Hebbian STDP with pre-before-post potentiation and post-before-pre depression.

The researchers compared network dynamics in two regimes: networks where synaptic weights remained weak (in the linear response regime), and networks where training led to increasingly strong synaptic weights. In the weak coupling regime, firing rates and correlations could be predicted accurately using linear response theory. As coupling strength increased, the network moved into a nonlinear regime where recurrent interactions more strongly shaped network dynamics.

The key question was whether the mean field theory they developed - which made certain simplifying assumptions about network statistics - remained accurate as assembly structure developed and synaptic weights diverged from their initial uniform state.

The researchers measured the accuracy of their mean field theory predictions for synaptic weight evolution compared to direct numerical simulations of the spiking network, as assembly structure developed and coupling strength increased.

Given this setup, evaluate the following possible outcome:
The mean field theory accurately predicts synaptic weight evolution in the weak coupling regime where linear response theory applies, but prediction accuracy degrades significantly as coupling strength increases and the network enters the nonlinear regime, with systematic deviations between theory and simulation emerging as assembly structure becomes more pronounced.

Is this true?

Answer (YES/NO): NO